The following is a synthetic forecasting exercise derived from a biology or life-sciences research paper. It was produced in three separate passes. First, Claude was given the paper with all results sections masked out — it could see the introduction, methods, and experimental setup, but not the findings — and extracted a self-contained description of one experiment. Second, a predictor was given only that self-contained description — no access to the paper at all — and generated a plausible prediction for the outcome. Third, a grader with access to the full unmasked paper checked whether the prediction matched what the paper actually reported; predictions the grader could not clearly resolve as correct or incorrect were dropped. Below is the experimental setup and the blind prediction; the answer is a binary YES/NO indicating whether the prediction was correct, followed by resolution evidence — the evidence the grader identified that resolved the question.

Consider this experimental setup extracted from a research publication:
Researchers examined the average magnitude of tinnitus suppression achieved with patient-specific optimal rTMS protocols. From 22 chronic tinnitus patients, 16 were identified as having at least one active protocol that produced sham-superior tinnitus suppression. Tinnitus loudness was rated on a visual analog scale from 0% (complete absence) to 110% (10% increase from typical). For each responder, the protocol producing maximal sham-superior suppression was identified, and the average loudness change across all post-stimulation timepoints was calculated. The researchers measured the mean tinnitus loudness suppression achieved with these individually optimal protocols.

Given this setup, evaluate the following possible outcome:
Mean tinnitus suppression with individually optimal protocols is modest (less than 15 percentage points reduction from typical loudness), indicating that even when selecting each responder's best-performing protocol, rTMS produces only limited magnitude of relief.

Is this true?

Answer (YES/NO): NO